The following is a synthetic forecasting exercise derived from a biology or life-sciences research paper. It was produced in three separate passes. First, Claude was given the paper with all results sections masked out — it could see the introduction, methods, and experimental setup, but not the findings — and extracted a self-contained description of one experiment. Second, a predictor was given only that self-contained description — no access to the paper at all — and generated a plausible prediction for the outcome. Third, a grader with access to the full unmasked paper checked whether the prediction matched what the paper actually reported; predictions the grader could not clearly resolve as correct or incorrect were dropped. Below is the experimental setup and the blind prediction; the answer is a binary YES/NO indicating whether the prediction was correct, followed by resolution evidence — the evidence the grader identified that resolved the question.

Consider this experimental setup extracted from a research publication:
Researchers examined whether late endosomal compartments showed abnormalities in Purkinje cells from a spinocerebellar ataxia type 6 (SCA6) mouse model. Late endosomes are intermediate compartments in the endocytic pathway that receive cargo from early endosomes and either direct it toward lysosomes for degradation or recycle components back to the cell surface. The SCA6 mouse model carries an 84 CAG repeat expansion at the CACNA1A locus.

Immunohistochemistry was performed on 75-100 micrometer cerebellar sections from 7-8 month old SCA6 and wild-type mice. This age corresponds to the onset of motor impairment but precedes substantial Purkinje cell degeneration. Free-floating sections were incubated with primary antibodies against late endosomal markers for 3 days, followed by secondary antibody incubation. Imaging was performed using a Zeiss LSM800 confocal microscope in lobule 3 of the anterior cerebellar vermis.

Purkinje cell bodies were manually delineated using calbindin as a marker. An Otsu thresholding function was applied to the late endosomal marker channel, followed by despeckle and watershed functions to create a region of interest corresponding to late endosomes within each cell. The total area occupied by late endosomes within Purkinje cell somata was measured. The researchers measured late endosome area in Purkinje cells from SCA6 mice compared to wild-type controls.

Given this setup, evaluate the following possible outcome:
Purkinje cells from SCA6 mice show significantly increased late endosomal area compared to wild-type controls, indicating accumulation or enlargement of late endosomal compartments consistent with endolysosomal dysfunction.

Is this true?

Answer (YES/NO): NO